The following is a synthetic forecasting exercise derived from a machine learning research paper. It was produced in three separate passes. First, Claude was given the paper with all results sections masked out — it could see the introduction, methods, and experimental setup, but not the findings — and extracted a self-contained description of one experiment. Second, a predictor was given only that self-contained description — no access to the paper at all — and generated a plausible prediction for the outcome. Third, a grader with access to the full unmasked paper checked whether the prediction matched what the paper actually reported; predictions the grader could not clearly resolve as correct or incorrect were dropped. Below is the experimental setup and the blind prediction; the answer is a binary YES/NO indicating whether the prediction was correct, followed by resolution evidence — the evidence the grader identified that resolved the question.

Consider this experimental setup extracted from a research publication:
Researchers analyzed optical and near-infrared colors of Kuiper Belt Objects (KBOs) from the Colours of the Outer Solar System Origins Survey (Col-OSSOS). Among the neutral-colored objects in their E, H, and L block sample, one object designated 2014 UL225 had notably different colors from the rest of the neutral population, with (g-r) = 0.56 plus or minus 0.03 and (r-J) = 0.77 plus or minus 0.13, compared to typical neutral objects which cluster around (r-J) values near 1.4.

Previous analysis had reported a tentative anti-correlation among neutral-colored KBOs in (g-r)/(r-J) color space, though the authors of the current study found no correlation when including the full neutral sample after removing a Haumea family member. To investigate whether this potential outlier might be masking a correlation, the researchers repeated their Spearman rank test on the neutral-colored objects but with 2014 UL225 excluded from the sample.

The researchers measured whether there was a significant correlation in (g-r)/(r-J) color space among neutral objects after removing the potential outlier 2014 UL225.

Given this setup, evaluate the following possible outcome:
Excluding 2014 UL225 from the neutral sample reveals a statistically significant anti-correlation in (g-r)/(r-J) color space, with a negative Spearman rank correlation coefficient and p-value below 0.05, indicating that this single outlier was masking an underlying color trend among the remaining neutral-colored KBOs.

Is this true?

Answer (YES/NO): NO